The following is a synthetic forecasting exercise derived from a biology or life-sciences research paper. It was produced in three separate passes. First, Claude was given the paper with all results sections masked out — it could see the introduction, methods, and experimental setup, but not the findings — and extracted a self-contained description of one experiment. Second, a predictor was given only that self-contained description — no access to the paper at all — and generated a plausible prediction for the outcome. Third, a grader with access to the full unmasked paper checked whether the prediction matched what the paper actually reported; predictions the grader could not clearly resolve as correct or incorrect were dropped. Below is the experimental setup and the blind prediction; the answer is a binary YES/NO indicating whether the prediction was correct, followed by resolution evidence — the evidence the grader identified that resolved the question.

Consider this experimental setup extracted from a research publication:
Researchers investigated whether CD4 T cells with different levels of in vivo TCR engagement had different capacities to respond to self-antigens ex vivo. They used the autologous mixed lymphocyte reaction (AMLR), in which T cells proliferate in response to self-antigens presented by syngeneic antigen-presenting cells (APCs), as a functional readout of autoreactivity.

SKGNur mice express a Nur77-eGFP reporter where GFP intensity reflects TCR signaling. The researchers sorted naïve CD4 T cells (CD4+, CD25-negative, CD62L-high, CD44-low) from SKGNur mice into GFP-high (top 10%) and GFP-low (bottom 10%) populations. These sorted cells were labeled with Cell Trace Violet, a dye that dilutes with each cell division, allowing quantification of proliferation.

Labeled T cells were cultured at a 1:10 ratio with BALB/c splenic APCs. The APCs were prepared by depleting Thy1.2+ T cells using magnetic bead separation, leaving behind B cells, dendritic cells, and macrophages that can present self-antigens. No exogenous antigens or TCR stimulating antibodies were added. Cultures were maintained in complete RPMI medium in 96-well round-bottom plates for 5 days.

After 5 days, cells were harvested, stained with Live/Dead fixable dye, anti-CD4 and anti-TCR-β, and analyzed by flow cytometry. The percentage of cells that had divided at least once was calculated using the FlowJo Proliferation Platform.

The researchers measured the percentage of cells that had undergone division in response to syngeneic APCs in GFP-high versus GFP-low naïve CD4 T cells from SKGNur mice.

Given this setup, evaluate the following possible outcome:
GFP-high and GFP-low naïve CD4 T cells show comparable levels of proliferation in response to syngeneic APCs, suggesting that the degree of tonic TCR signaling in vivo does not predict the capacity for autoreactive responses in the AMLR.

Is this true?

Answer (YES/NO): NO